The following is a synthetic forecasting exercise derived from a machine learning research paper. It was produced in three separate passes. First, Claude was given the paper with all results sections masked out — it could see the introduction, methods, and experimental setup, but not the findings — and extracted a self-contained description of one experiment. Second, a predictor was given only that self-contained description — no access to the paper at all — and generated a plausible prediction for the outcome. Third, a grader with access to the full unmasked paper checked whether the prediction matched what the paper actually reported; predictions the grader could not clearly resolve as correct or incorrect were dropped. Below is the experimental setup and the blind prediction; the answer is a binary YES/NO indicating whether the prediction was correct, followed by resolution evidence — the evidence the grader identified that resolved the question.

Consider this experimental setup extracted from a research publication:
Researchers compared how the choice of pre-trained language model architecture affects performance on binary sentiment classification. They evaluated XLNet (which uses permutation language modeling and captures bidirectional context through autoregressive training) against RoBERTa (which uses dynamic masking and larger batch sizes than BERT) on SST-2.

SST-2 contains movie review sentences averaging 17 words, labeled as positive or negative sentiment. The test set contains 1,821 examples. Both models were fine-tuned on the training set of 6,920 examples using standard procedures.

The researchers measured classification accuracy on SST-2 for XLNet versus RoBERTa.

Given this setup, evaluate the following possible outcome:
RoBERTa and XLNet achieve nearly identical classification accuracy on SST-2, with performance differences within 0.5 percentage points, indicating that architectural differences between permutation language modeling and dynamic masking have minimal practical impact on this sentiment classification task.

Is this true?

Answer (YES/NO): YES